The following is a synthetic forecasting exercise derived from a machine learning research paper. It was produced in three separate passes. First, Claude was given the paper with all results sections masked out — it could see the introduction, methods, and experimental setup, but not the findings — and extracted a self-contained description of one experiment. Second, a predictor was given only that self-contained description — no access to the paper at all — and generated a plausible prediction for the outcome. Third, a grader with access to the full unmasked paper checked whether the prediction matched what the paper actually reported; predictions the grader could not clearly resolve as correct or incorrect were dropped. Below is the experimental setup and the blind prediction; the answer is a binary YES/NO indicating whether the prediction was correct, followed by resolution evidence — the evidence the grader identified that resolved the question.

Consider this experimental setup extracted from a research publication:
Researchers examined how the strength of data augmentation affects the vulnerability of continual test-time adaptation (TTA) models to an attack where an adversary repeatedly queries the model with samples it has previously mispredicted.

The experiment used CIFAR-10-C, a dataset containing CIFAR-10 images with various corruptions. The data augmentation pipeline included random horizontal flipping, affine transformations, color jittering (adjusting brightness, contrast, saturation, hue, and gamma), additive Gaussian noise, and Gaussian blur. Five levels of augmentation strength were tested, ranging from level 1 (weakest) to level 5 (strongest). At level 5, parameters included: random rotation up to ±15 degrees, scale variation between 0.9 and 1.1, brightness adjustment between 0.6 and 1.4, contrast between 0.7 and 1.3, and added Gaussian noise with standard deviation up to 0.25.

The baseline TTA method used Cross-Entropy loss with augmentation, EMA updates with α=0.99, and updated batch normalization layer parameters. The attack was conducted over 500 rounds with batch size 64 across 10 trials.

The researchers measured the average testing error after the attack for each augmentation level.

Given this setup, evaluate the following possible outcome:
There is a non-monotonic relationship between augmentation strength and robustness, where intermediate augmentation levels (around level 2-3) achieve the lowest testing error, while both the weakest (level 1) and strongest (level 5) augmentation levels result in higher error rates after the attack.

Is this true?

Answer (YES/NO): NO